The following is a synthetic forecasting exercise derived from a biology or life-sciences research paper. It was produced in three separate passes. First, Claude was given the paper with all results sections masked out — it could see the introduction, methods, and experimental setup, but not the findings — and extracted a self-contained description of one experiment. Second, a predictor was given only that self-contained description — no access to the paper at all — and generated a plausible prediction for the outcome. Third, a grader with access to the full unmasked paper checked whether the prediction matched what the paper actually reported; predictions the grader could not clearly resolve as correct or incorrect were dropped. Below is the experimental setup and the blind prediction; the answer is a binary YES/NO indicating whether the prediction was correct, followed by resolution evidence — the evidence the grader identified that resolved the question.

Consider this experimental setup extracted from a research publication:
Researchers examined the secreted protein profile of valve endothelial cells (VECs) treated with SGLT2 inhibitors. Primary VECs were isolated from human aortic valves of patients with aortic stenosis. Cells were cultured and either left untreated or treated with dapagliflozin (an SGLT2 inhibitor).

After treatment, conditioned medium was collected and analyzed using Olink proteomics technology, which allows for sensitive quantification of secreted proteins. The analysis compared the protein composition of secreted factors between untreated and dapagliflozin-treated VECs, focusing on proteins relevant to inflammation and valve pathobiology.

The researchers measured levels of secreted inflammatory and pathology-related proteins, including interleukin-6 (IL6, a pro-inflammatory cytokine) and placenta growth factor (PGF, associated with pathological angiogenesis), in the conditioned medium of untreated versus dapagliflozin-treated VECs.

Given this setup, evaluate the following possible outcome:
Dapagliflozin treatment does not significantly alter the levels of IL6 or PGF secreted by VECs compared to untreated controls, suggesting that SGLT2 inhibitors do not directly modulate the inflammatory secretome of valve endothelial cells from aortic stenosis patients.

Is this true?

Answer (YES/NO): NO